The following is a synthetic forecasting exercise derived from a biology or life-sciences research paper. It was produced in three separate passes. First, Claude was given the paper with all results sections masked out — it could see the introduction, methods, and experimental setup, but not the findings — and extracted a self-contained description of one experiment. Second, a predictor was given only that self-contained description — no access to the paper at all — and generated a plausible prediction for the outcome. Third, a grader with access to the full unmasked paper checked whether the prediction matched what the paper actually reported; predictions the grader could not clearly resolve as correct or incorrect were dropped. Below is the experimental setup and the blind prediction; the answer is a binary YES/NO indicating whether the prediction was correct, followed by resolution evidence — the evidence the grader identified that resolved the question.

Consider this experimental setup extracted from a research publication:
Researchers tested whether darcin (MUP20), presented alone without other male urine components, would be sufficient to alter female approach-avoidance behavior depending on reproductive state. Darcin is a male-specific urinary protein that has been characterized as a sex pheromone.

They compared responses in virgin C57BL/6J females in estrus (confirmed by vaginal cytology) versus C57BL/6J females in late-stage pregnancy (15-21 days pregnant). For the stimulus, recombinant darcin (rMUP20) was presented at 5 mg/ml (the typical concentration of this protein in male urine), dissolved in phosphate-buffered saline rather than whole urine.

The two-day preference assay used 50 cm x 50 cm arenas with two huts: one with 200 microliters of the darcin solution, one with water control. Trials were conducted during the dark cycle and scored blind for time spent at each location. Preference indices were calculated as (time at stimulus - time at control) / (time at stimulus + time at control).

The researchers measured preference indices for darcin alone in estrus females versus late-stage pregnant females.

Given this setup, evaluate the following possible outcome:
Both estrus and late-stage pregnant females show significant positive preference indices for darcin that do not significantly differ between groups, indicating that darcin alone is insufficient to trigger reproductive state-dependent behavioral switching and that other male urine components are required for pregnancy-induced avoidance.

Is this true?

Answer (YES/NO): NO